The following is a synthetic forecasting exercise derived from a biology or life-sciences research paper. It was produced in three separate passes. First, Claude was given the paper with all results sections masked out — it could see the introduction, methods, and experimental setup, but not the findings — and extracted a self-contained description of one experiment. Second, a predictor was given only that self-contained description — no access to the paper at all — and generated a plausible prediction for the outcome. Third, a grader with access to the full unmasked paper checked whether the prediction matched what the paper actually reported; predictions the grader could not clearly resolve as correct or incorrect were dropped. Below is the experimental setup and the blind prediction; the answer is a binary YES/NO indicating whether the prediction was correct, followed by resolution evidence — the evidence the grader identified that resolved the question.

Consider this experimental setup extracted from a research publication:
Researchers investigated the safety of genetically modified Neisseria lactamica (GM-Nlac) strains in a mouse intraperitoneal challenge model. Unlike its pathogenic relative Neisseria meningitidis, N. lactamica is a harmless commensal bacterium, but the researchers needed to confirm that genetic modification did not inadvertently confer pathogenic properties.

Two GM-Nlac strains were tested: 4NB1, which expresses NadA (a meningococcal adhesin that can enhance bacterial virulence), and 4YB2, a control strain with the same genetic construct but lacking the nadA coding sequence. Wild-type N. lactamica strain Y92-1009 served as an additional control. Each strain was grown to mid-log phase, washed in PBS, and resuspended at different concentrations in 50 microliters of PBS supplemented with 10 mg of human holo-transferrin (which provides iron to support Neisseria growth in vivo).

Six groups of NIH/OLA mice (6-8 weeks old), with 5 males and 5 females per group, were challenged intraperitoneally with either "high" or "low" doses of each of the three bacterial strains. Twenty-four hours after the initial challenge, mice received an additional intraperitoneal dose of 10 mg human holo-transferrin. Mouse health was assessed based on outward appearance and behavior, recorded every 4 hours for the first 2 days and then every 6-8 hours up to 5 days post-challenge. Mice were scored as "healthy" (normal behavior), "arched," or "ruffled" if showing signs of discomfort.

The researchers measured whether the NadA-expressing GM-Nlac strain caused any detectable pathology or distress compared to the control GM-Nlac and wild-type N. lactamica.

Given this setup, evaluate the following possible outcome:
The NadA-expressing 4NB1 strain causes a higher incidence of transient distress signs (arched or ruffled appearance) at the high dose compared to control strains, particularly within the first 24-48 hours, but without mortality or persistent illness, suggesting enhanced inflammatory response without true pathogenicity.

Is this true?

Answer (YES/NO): NO